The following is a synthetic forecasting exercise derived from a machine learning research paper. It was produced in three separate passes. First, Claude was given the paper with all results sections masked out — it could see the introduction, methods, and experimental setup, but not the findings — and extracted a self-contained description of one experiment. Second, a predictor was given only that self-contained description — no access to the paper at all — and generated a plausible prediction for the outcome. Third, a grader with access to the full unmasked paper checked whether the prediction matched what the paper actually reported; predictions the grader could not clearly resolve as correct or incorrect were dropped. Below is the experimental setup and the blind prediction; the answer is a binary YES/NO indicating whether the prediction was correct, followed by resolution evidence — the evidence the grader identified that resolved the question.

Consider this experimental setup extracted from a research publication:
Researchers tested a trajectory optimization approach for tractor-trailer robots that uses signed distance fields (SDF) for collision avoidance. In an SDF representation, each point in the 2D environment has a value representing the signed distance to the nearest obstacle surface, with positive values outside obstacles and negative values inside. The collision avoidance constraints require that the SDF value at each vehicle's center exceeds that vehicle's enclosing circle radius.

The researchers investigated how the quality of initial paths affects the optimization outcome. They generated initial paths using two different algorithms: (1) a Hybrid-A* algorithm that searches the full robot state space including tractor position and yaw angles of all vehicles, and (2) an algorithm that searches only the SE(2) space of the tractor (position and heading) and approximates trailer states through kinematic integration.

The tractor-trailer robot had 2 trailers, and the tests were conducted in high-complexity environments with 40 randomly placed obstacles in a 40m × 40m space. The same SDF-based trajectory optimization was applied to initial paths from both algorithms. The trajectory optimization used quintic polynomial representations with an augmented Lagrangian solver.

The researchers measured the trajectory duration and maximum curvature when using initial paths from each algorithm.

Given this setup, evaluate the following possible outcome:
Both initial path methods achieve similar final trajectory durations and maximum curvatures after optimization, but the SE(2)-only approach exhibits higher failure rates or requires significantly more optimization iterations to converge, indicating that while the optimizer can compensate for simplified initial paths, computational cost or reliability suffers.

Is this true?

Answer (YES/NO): NO